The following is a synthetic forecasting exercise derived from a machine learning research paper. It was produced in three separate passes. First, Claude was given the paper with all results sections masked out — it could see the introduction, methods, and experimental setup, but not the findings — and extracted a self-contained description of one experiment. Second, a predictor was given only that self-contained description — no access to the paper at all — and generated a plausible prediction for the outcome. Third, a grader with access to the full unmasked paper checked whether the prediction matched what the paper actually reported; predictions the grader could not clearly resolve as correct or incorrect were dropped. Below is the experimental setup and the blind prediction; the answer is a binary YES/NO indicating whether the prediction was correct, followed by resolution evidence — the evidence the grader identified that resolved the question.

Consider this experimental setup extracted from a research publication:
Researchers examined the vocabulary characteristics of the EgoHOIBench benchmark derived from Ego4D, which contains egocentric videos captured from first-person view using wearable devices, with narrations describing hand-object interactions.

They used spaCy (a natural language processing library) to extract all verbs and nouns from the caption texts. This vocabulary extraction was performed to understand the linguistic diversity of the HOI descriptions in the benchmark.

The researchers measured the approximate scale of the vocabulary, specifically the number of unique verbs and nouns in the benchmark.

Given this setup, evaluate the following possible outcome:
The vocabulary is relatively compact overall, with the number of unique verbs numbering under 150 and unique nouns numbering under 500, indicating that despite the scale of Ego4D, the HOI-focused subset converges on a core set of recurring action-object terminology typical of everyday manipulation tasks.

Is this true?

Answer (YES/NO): NO